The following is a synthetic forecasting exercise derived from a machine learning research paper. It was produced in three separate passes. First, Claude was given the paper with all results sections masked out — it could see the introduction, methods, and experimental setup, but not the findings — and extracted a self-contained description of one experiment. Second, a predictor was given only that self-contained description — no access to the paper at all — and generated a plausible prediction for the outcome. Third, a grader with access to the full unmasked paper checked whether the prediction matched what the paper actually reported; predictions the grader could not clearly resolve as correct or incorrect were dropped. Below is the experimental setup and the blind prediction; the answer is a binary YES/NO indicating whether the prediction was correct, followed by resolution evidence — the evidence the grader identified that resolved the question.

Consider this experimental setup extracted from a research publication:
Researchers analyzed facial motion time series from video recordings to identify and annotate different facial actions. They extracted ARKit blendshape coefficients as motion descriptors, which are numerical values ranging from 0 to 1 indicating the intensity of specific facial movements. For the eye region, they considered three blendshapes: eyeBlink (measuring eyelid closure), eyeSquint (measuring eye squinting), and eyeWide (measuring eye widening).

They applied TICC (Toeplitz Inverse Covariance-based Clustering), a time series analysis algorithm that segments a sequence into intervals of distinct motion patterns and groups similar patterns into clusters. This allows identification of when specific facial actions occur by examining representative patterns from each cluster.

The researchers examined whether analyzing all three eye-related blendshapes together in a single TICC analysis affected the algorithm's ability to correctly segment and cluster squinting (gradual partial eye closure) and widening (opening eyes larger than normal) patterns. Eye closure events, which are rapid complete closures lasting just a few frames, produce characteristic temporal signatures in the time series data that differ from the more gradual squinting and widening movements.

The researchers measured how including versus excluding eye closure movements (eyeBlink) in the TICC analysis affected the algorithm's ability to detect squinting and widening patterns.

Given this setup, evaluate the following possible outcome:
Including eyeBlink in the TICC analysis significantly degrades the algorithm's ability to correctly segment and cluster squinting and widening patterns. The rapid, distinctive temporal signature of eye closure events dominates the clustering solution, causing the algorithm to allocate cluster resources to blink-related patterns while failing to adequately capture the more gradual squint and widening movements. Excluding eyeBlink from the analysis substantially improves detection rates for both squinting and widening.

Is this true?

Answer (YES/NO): YES